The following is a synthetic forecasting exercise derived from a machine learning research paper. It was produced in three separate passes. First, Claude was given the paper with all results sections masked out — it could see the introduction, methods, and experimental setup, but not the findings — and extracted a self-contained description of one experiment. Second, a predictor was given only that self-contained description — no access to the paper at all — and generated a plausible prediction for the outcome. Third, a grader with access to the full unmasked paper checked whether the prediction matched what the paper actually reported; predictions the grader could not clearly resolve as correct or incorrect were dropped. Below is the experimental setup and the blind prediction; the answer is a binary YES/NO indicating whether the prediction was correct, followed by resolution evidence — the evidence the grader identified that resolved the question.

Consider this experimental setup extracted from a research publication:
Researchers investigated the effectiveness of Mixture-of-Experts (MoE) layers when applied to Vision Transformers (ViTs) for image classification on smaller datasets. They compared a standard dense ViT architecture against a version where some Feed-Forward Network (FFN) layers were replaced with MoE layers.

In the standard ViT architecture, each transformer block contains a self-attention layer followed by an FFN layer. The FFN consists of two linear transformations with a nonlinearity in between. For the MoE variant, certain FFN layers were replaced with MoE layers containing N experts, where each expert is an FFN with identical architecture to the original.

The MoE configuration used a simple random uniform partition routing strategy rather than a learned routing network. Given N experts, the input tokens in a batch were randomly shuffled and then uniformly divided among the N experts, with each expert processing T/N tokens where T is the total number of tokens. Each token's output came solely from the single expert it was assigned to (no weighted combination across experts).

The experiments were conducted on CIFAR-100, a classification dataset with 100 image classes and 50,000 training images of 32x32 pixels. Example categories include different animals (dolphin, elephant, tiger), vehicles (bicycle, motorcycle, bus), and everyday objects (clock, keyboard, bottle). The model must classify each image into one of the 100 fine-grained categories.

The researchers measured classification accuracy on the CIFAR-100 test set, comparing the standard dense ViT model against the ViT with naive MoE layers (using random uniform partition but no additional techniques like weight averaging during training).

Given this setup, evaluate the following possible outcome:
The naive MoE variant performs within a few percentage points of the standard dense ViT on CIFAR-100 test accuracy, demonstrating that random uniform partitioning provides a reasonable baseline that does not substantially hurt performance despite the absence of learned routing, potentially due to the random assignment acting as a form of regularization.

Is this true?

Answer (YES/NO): NO